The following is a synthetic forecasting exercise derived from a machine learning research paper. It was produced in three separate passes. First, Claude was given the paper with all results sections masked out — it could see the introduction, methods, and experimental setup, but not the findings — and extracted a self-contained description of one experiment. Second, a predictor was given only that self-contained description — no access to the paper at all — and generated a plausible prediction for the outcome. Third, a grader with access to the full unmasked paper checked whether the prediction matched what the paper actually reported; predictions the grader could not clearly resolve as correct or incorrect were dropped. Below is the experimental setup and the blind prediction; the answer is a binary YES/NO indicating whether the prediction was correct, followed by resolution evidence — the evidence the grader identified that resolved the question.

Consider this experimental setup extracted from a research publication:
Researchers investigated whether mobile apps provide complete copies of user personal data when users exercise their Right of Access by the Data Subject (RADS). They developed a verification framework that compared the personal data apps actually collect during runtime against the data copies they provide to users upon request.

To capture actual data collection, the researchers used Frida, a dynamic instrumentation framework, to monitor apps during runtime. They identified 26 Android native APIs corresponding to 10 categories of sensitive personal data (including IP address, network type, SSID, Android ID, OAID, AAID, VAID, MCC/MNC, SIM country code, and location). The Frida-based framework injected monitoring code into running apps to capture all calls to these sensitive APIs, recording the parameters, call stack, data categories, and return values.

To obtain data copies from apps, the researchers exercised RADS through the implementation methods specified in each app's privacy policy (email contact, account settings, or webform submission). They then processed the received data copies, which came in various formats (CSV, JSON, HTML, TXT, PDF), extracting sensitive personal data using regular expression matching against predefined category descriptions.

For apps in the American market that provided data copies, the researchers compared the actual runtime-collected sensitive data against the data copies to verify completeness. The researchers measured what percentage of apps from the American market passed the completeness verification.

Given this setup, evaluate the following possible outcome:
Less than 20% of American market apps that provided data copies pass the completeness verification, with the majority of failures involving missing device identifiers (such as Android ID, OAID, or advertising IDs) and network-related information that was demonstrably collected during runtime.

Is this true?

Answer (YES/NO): YES